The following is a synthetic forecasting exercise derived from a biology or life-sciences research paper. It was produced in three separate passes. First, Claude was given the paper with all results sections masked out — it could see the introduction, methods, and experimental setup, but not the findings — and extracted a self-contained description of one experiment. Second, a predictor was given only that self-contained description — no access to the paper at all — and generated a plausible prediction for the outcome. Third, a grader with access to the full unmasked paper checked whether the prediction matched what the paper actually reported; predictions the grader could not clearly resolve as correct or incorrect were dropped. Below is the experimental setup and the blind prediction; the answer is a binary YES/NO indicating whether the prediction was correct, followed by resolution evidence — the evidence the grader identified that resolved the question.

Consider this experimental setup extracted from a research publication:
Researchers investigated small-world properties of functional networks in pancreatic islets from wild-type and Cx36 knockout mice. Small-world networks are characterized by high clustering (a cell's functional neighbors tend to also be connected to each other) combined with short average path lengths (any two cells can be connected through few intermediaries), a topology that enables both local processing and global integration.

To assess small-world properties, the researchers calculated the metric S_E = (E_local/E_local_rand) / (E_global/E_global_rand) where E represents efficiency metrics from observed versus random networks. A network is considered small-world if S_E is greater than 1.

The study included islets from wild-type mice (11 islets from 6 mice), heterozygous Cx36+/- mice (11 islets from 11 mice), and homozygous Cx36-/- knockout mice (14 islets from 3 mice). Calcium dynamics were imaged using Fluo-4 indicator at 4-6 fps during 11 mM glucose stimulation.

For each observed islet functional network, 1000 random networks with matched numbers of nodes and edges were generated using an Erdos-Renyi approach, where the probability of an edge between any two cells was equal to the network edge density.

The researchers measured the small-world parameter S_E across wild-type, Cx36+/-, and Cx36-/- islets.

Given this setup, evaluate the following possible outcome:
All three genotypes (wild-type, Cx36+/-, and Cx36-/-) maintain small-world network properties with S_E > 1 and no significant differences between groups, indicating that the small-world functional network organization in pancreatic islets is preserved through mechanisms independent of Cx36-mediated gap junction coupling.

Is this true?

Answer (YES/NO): NO